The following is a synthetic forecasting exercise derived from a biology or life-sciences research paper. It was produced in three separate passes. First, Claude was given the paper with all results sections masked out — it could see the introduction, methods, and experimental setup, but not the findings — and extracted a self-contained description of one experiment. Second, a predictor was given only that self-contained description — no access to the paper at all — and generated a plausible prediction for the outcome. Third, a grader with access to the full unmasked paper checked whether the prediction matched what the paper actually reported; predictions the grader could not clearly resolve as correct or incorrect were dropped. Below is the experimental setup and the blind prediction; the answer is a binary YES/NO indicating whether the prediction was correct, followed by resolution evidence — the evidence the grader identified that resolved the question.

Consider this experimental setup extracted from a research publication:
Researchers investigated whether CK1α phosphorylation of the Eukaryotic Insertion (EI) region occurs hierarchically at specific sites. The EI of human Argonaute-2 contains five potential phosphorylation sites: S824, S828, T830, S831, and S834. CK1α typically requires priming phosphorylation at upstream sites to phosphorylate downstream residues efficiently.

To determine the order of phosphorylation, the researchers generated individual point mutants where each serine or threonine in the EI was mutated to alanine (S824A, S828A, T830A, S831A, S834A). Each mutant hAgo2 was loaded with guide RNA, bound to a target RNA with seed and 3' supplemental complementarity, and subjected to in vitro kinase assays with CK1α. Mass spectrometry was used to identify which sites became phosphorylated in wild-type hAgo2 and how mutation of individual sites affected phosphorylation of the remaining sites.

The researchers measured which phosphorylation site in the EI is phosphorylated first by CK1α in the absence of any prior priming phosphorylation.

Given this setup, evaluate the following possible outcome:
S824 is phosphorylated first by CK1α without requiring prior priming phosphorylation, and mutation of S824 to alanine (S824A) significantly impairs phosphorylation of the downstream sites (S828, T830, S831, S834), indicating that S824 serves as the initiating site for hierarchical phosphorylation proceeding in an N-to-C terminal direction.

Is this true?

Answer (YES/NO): NO